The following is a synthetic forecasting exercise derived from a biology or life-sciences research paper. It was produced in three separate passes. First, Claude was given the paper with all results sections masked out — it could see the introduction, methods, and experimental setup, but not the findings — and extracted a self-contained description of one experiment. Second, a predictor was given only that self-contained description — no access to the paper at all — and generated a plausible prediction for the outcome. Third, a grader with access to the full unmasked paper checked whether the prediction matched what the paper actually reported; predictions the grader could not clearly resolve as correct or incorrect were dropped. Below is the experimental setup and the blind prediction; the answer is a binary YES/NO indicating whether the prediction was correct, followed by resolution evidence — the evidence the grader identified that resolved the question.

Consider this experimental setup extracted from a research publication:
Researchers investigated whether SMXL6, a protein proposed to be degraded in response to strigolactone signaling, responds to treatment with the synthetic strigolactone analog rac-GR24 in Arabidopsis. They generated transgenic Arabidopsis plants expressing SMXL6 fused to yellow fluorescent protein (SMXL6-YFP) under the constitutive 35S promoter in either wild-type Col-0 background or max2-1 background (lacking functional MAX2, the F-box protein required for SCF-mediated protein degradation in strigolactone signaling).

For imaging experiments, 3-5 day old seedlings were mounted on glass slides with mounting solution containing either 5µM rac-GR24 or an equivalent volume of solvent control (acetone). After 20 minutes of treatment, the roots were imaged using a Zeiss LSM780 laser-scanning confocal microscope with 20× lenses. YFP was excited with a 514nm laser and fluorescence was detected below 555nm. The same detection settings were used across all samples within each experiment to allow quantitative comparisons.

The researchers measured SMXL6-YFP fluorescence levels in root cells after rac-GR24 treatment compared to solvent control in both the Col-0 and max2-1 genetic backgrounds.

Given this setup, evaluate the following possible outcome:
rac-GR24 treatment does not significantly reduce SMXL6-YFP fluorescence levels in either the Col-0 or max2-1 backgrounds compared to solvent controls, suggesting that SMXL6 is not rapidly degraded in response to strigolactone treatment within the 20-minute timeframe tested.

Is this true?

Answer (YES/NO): NO